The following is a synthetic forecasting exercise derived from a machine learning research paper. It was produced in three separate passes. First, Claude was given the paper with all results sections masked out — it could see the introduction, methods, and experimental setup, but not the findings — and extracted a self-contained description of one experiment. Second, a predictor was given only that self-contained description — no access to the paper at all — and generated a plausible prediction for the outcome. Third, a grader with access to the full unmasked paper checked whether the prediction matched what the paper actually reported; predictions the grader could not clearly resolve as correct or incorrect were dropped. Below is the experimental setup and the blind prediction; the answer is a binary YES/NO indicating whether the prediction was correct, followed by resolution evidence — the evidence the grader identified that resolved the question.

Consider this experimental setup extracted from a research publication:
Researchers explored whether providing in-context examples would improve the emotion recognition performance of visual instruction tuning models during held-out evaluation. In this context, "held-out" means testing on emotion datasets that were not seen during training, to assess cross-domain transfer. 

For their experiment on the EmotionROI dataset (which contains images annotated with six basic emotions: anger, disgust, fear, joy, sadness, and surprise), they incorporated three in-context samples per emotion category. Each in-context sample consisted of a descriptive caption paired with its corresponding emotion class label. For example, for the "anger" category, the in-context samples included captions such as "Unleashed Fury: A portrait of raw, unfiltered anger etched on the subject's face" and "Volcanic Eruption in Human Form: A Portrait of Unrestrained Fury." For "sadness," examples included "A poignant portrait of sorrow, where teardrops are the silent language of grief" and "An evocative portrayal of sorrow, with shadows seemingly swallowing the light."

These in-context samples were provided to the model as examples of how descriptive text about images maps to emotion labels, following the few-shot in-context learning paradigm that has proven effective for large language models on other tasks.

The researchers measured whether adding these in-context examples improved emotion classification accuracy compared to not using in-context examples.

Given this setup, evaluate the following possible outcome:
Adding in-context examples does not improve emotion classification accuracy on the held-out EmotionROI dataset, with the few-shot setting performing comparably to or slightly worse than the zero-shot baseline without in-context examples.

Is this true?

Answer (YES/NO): YES